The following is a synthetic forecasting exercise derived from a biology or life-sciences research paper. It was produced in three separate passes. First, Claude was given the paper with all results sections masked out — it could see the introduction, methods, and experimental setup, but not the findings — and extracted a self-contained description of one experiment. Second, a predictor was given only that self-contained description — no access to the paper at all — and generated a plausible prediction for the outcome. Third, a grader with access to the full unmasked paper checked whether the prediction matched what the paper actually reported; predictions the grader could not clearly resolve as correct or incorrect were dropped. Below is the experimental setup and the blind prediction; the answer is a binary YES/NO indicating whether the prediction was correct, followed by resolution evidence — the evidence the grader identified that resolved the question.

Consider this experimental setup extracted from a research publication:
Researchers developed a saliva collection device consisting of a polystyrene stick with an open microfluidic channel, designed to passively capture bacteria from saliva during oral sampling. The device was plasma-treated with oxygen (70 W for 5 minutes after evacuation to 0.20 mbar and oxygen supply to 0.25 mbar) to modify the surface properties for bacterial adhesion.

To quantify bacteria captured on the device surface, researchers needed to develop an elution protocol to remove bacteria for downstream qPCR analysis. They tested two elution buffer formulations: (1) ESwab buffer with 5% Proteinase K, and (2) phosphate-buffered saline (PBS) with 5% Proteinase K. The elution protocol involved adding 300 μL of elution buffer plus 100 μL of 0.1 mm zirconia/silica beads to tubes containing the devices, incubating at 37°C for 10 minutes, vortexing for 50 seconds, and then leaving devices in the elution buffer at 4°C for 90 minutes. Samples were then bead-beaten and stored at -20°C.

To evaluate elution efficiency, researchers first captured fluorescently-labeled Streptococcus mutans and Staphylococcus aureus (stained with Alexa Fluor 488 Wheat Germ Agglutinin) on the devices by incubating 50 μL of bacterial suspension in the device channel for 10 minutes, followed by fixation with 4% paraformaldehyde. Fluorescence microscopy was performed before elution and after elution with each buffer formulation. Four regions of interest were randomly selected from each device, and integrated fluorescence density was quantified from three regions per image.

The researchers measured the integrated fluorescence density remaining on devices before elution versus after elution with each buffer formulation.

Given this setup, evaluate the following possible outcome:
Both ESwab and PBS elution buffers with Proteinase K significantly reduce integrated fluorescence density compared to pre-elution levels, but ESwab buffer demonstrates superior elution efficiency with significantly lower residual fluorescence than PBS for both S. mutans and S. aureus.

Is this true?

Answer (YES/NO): NO